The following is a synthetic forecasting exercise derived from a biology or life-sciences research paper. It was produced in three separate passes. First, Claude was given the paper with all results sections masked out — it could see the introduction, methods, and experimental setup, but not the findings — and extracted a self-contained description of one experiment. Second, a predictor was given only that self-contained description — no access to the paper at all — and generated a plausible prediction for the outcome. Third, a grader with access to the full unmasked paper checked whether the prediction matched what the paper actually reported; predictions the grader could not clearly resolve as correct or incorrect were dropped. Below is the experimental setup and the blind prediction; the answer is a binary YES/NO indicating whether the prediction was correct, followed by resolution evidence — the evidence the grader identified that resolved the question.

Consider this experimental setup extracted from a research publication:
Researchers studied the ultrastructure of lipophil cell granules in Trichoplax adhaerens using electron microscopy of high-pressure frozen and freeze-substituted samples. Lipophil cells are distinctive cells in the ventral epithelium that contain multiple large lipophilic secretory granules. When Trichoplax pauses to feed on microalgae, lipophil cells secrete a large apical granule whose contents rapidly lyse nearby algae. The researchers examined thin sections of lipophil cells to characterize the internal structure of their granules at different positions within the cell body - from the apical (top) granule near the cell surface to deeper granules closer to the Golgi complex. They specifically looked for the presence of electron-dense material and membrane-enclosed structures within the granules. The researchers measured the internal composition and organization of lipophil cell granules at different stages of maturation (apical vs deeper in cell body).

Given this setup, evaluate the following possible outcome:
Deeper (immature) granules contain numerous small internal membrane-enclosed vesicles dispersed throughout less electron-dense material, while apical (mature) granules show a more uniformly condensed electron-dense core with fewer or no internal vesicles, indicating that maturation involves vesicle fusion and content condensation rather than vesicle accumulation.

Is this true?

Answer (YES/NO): NO